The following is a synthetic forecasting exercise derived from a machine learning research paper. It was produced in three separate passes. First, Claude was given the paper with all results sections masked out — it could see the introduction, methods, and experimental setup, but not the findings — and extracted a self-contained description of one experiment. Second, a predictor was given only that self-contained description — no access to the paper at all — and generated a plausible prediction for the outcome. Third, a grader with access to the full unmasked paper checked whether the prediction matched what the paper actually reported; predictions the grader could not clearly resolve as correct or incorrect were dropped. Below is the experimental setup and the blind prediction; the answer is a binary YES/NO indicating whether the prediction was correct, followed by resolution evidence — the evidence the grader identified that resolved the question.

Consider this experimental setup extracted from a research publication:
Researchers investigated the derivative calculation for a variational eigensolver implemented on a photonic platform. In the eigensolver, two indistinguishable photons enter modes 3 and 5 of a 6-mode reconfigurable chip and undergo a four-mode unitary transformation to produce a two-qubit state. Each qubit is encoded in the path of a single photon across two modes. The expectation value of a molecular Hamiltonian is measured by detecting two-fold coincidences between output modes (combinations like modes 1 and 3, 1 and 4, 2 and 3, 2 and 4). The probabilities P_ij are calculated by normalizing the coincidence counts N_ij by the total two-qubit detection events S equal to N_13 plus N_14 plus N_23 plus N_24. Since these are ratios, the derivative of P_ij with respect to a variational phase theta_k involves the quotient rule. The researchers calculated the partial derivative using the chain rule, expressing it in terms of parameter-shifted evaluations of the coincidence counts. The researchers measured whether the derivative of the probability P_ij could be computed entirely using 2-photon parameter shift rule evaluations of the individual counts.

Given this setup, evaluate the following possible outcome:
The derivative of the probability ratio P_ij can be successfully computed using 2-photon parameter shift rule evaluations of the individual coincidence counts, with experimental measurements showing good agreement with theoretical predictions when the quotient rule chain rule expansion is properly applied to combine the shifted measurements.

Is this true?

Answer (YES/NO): NO